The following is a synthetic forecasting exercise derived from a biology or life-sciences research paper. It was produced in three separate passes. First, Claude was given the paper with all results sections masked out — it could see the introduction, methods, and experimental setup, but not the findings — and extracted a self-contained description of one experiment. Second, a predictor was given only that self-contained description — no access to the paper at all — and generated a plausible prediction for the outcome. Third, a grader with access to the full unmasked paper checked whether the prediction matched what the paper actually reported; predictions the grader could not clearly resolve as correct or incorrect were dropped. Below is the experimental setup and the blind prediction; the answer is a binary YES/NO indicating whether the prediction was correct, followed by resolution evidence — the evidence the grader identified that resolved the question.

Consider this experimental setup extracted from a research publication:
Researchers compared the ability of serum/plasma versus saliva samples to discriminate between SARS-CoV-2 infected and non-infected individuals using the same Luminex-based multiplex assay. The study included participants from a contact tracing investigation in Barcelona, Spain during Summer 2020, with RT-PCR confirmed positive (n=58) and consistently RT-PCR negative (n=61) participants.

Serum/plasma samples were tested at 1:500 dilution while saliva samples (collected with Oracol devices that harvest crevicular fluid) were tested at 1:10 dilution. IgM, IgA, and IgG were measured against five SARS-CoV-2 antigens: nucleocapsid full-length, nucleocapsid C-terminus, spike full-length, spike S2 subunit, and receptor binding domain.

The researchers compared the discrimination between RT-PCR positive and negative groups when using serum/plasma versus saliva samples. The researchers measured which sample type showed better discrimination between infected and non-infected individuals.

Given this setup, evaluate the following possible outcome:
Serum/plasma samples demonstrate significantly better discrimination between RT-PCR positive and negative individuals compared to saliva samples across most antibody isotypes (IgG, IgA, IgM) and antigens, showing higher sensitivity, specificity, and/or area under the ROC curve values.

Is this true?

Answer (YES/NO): YES